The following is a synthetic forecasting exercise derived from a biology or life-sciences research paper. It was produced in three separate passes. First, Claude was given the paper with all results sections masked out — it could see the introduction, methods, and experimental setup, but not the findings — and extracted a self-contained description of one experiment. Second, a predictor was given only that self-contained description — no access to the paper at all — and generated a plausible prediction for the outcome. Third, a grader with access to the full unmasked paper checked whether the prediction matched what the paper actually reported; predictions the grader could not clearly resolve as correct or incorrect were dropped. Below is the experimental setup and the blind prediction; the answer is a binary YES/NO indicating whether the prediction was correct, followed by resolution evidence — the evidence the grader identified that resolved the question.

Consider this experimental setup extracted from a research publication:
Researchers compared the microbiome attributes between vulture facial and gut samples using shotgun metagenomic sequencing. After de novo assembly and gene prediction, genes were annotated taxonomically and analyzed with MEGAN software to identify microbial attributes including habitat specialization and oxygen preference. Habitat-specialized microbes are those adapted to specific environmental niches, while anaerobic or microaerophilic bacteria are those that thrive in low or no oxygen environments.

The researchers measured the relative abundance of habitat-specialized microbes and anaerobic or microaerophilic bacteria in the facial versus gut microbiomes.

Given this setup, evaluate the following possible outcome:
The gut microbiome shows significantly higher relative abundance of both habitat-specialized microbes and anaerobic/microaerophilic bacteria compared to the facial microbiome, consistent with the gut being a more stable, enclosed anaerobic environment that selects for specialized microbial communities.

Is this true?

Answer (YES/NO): NO